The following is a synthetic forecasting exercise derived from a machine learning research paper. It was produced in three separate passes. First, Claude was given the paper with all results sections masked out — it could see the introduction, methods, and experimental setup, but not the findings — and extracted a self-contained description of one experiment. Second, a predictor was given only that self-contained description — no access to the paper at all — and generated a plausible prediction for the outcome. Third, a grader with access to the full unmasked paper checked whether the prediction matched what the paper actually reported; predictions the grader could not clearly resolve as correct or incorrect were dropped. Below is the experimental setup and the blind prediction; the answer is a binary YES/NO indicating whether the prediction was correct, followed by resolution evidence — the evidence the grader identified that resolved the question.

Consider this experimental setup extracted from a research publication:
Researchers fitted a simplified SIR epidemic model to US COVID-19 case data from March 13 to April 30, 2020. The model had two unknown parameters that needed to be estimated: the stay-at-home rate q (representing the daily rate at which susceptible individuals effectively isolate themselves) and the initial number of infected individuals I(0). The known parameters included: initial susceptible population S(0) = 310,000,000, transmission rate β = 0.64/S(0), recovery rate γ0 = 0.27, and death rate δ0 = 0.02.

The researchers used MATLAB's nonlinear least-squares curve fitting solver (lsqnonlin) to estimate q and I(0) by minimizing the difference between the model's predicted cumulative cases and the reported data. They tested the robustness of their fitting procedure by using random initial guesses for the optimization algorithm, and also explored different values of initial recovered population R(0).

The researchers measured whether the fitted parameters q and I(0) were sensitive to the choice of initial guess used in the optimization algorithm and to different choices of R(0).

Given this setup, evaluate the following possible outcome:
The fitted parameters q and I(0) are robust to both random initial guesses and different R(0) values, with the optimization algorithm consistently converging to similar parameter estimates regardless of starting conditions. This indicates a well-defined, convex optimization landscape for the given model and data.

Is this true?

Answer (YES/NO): NO